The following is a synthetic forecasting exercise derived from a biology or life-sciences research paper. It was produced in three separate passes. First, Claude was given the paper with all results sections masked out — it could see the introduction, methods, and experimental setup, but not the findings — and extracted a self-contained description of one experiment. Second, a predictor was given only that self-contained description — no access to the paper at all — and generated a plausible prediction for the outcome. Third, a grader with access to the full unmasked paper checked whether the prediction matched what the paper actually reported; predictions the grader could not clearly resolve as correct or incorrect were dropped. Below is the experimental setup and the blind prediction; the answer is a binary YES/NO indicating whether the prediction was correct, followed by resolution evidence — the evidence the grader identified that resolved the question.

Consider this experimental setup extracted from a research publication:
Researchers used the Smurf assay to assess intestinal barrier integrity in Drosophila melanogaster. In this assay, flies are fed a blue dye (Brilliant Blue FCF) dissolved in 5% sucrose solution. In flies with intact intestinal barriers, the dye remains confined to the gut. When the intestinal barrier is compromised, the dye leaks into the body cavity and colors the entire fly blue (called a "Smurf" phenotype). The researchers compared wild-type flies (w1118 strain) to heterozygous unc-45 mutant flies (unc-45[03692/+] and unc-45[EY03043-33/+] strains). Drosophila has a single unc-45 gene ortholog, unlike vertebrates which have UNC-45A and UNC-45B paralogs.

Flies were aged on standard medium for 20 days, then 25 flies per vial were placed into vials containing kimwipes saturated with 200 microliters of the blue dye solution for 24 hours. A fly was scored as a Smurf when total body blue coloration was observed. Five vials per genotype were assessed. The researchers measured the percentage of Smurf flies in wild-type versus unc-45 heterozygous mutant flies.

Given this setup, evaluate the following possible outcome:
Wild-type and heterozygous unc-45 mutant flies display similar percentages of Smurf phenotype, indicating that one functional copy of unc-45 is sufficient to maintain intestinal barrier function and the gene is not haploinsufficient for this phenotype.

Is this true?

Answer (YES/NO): NO